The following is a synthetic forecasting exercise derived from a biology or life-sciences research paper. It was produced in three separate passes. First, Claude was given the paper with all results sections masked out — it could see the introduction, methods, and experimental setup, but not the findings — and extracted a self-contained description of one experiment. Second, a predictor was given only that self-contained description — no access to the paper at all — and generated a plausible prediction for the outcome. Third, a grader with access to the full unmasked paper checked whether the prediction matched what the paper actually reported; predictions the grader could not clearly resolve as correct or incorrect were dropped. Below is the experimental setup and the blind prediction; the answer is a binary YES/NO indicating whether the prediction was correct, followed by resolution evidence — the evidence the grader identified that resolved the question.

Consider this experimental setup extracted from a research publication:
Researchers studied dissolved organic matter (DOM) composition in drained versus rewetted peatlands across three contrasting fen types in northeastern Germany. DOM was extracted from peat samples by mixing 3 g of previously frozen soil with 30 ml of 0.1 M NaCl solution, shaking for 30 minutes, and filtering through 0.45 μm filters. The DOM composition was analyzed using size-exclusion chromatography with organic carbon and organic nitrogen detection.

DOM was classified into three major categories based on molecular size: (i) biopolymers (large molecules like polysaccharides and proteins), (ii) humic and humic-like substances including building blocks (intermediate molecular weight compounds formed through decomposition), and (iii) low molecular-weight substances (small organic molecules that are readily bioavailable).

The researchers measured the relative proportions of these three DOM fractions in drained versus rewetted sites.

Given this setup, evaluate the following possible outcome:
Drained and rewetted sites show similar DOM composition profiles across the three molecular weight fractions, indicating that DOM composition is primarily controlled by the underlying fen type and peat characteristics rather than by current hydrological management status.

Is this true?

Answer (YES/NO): NO